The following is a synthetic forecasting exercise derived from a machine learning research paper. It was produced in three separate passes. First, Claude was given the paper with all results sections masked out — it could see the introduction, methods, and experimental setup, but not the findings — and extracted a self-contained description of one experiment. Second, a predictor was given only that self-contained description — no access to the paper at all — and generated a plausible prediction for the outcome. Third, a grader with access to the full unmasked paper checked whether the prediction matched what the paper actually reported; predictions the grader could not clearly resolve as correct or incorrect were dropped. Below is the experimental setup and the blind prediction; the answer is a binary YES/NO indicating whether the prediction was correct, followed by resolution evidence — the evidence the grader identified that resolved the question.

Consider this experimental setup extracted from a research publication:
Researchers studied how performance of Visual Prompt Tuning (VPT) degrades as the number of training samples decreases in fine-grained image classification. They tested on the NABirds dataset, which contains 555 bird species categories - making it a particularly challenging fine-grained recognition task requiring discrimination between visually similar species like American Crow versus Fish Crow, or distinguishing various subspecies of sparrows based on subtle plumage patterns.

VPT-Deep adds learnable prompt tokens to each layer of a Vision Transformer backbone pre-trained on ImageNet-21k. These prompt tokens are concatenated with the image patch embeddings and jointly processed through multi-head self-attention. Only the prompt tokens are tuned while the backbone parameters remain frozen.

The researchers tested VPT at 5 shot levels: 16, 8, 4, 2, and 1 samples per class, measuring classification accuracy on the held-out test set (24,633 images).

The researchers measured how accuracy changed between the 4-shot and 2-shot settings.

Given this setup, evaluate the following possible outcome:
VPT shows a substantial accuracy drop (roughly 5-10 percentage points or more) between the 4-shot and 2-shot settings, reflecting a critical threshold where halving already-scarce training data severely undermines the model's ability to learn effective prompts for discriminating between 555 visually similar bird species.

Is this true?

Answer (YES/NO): YES